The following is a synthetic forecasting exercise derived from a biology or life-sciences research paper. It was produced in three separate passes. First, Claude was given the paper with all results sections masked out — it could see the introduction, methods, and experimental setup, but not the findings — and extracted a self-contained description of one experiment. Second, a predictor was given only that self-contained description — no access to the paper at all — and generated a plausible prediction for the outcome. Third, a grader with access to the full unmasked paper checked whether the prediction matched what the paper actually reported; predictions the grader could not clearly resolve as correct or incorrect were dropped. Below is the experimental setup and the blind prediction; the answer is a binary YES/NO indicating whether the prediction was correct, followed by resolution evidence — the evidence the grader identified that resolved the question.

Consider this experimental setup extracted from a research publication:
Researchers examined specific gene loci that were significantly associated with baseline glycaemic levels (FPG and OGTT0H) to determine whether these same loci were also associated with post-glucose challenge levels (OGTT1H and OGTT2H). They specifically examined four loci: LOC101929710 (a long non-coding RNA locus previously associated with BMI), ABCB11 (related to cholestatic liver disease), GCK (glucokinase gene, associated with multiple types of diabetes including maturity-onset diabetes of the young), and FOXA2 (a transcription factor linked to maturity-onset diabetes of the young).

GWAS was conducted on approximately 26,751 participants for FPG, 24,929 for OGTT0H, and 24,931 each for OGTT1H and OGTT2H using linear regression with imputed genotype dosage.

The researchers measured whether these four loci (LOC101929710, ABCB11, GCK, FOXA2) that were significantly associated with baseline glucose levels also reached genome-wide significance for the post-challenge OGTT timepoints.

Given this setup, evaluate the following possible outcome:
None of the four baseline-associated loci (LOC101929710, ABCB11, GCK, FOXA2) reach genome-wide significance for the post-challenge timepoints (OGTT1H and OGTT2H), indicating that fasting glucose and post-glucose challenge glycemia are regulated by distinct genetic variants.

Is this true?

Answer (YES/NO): YES